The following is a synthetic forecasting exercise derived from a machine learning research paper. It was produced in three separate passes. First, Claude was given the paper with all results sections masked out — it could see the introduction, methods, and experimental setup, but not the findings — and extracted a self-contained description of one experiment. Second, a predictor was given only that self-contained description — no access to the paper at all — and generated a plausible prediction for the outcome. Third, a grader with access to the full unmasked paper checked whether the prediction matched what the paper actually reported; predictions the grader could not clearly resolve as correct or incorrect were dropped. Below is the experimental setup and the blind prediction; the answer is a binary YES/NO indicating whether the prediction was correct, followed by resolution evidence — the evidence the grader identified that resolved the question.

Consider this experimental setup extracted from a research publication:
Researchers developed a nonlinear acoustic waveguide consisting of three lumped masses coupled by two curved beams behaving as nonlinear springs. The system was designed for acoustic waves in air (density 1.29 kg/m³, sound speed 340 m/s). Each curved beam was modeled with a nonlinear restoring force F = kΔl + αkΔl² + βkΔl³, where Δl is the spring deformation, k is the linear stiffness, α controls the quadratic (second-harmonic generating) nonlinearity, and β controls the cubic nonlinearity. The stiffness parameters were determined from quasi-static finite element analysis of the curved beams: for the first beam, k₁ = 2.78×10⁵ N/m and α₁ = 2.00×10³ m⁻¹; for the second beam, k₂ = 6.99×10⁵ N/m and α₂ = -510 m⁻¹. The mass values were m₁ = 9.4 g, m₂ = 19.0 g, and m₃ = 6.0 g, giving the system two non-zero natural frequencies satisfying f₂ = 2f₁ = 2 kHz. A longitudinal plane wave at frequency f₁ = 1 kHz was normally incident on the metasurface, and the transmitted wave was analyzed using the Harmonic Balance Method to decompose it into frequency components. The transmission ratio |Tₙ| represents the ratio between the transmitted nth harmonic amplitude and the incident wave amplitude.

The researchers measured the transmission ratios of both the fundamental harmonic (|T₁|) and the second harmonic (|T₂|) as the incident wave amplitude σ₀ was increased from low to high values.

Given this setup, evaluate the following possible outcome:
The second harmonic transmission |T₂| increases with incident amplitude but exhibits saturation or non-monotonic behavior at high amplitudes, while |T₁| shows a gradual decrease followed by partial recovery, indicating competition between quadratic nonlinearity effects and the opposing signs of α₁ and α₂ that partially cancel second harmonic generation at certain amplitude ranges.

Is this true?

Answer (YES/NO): NO